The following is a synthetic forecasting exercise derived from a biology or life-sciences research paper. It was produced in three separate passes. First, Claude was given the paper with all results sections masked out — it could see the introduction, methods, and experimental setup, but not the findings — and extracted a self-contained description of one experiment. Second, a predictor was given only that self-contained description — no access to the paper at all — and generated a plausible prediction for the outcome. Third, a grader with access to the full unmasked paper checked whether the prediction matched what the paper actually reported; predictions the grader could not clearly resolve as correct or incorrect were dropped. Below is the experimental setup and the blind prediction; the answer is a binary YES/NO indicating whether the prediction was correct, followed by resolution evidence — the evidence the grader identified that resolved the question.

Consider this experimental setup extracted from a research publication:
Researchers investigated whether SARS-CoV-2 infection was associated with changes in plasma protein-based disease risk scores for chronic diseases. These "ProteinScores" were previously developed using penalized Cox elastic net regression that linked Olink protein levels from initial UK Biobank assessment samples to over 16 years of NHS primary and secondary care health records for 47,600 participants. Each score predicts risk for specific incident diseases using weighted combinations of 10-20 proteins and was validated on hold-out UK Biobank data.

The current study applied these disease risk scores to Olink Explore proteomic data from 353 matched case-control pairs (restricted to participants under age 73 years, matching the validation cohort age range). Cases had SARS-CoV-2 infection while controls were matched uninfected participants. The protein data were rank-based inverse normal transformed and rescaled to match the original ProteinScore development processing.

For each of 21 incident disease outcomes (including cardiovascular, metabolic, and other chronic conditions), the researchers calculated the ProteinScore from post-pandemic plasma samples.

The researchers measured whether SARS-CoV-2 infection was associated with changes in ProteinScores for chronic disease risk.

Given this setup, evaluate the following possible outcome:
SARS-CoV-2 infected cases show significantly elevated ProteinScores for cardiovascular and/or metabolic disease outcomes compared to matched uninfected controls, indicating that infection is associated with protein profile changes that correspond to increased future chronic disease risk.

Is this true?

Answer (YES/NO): YES